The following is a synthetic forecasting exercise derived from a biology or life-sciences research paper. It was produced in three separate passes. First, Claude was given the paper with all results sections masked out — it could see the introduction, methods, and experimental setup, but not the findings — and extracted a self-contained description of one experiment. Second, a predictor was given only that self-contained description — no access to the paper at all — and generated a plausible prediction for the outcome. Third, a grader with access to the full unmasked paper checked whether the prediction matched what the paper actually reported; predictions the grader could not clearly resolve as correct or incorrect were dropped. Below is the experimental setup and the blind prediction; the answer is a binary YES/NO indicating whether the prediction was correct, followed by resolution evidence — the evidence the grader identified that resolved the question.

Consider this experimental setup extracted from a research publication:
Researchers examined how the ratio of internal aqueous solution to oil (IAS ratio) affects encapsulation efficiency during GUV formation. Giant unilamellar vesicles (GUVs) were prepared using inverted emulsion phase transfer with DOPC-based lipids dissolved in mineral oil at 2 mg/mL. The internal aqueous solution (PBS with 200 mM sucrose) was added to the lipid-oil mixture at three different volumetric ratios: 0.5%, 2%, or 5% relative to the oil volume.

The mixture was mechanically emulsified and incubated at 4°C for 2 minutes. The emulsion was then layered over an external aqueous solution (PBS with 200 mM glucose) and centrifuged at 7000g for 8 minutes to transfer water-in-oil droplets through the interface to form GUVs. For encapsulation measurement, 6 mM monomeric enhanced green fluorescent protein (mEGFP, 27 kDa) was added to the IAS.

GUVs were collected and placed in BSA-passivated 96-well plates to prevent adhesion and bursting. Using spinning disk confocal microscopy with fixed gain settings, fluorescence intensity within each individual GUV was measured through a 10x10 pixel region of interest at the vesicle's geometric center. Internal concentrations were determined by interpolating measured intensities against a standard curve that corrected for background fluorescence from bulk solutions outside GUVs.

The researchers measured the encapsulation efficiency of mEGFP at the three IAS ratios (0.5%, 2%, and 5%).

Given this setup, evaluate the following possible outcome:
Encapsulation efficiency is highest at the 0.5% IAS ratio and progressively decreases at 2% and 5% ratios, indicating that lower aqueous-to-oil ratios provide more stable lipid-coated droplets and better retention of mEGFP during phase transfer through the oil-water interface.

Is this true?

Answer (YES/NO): NO